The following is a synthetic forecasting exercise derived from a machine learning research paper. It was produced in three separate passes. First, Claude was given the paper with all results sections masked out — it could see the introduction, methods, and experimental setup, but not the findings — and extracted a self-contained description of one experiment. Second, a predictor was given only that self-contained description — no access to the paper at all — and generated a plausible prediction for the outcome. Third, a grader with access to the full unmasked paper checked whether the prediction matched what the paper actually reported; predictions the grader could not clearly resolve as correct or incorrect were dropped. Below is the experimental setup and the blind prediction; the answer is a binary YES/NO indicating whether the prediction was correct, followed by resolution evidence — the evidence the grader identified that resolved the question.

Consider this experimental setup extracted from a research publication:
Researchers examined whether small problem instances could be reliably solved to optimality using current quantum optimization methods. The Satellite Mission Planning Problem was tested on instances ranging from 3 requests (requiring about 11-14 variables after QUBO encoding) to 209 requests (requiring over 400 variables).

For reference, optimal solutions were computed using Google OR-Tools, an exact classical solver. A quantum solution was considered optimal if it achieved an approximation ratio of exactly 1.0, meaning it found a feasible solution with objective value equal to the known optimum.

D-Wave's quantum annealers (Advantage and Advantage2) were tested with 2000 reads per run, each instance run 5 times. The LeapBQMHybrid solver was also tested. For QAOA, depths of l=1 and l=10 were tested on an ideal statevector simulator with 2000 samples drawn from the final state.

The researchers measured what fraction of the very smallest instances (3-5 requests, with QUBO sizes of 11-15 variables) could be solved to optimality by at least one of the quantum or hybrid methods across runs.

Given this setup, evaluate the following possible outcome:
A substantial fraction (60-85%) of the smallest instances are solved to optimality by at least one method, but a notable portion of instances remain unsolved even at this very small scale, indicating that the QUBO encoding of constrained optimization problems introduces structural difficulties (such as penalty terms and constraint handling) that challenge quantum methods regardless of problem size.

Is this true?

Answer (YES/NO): NO